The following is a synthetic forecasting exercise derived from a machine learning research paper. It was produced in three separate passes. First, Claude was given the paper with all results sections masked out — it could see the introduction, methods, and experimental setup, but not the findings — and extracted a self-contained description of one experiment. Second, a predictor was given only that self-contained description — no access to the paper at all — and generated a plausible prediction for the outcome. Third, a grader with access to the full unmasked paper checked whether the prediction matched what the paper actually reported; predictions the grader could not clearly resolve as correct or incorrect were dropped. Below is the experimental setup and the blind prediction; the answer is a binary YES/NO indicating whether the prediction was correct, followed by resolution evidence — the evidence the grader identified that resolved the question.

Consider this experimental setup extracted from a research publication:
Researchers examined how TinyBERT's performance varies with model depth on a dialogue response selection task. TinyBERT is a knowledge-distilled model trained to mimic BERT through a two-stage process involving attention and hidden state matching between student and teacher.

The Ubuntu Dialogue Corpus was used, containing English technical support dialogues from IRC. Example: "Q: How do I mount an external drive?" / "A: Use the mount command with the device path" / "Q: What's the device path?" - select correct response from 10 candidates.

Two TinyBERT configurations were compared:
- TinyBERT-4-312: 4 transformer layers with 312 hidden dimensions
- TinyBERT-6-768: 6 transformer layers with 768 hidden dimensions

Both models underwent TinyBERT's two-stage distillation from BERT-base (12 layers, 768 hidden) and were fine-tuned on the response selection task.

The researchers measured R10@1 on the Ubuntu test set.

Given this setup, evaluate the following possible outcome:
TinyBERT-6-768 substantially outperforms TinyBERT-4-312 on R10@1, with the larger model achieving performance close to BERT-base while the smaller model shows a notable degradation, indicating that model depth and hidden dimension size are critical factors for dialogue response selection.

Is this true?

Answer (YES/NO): NO